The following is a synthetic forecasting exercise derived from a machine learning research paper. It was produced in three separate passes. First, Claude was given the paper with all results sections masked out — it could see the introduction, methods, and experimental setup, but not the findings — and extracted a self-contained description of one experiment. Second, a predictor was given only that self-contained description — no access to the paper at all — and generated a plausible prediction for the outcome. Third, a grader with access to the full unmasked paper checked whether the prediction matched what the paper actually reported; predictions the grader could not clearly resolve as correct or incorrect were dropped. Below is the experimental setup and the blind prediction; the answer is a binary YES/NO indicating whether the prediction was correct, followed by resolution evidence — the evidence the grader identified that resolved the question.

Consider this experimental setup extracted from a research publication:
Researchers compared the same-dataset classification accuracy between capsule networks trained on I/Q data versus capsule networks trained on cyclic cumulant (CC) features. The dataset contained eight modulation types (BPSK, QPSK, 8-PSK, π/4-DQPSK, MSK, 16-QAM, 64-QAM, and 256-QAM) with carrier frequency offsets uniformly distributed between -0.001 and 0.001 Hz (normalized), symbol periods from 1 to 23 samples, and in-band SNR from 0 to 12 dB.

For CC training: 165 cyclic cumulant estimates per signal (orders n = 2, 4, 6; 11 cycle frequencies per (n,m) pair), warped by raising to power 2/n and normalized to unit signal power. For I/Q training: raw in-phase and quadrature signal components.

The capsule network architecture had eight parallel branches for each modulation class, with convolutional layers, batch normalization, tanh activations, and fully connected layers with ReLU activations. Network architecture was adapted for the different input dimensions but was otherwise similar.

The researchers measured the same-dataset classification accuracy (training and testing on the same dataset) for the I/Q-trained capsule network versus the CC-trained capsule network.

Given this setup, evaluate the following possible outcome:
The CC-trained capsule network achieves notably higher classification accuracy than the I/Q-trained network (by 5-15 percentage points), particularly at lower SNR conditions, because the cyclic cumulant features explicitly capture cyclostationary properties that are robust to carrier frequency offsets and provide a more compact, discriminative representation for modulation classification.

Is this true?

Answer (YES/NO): NO